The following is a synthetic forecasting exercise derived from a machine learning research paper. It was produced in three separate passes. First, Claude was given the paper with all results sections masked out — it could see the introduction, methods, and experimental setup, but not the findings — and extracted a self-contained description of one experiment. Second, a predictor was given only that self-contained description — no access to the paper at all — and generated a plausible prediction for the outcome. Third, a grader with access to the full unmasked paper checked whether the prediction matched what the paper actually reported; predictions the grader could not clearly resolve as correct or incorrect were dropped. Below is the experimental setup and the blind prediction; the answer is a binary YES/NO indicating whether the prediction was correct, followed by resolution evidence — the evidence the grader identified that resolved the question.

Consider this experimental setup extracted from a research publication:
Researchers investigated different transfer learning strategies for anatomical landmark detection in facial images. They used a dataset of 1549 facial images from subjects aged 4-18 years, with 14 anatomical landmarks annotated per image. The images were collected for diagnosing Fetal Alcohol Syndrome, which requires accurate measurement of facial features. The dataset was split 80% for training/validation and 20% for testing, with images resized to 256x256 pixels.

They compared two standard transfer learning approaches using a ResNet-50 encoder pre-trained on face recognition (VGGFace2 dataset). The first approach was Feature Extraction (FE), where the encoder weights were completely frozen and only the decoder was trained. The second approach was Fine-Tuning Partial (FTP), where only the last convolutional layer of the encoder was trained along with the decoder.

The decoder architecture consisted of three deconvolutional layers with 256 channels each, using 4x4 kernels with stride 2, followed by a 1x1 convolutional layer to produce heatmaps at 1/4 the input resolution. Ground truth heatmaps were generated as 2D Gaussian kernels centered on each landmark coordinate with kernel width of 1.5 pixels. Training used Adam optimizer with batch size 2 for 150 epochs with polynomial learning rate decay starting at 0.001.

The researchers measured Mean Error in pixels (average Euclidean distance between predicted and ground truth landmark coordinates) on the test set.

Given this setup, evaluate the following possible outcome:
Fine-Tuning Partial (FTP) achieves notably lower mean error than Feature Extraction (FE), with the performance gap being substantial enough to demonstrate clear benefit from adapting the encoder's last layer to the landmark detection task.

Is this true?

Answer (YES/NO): YES